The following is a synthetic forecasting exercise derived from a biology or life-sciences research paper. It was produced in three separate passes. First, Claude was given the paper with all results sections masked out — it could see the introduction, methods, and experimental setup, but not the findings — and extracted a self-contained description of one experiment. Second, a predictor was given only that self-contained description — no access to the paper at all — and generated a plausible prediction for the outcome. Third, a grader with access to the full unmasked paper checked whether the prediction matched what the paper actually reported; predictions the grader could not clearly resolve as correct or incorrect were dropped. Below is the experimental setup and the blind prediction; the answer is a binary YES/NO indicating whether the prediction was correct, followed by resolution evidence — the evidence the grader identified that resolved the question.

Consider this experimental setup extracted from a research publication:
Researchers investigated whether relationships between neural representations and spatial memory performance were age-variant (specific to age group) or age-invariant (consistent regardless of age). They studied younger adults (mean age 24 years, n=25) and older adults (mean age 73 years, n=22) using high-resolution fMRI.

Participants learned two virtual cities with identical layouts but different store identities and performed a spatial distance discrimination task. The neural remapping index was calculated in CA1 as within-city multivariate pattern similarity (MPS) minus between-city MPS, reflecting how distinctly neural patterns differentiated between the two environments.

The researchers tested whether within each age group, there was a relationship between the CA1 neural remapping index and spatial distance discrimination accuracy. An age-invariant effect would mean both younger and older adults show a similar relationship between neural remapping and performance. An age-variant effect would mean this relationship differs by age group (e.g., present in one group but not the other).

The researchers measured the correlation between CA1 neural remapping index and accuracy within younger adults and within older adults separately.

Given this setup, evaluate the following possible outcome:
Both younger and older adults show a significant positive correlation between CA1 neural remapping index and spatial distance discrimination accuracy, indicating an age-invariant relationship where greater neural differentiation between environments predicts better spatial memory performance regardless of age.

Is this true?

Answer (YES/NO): YES